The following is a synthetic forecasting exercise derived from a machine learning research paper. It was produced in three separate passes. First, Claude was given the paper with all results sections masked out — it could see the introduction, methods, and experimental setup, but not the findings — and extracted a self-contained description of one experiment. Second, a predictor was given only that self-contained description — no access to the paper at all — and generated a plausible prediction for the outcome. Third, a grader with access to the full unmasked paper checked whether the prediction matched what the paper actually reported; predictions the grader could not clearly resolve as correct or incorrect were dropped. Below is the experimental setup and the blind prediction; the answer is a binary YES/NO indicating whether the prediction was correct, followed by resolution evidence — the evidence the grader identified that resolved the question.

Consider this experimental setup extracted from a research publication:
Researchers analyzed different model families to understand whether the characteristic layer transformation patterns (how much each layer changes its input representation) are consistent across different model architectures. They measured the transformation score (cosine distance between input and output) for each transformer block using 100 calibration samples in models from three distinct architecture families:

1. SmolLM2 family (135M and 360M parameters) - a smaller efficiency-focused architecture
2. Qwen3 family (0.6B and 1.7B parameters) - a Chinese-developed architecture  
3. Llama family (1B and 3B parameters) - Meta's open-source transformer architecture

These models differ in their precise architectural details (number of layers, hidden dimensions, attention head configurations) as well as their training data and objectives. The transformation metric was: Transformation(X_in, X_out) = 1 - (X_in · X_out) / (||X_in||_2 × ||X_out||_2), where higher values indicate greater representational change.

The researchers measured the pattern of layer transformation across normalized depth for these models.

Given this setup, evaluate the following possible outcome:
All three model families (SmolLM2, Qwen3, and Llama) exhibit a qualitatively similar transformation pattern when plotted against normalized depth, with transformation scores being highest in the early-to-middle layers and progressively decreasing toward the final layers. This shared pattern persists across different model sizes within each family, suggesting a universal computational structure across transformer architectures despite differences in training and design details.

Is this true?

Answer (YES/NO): NO